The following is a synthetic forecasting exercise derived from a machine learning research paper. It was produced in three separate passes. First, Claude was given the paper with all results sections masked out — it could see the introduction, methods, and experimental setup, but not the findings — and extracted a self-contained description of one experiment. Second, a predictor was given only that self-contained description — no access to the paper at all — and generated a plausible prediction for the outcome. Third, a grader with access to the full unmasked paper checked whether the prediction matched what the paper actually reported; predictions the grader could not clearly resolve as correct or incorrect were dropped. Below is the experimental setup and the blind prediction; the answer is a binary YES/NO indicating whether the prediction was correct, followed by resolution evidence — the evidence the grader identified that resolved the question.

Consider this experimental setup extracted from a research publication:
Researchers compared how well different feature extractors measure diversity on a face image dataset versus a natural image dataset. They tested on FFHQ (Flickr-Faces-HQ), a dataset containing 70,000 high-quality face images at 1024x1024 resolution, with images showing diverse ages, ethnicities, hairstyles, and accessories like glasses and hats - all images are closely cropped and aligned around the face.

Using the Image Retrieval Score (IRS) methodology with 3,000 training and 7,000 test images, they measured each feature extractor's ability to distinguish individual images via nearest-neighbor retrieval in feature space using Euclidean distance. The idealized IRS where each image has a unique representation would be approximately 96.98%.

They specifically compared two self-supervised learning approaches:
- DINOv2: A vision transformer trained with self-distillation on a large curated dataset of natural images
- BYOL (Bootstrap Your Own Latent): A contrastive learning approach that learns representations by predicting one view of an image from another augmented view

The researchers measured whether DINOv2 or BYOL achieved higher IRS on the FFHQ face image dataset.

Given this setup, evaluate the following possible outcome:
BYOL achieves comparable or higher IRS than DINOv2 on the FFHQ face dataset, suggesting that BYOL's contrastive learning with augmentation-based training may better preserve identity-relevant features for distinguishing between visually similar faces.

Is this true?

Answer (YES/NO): YES